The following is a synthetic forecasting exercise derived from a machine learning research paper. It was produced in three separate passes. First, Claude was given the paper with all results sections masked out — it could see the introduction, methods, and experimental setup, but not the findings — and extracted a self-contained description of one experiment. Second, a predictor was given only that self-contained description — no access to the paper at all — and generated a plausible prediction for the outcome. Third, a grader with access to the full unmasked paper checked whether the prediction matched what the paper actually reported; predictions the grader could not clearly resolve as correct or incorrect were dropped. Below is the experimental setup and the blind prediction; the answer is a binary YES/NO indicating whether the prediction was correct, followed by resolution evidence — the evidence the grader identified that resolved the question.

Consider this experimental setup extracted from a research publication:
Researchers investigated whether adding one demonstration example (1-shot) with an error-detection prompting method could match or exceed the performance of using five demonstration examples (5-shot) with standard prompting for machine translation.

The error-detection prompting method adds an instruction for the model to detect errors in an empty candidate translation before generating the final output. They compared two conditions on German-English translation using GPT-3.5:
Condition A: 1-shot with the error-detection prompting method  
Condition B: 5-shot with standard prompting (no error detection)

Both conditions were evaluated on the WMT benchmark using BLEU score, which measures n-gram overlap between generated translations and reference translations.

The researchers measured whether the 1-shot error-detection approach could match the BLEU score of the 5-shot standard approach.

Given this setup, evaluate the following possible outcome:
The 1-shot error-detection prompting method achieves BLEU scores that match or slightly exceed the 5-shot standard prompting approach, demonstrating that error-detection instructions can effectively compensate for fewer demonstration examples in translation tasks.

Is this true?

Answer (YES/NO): YES